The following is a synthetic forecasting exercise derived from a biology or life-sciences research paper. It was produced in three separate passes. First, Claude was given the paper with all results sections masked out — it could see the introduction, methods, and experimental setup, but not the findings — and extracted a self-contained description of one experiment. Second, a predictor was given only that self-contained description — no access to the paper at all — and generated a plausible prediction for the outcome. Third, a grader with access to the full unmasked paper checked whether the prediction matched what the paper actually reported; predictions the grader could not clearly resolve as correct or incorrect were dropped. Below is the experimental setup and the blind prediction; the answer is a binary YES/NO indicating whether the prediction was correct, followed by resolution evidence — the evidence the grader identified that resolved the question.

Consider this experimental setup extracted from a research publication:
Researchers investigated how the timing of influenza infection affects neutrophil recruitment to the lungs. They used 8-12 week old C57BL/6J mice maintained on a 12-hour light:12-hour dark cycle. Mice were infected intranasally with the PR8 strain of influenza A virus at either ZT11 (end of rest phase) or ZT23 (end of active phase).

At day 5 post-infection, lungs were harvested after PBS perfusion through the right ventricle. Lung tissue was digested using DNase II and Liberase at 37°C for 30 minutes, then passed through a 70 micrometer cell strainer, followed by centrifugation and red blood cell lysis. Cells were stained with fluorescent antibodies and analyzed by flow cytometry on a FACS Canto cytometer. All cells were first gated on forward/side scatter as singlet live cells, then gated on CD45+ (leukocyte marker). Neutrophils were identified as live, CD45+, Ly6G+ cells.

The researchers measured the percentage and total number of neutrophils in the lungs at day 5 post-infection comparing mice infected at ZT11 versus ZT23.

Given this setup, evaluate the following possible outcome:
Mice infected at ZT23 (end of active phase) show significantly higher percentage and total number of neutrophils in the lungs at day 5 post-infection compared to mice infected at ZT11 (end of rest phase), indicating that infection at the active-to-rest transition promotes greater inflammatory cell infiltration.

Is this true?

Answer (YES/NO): NO